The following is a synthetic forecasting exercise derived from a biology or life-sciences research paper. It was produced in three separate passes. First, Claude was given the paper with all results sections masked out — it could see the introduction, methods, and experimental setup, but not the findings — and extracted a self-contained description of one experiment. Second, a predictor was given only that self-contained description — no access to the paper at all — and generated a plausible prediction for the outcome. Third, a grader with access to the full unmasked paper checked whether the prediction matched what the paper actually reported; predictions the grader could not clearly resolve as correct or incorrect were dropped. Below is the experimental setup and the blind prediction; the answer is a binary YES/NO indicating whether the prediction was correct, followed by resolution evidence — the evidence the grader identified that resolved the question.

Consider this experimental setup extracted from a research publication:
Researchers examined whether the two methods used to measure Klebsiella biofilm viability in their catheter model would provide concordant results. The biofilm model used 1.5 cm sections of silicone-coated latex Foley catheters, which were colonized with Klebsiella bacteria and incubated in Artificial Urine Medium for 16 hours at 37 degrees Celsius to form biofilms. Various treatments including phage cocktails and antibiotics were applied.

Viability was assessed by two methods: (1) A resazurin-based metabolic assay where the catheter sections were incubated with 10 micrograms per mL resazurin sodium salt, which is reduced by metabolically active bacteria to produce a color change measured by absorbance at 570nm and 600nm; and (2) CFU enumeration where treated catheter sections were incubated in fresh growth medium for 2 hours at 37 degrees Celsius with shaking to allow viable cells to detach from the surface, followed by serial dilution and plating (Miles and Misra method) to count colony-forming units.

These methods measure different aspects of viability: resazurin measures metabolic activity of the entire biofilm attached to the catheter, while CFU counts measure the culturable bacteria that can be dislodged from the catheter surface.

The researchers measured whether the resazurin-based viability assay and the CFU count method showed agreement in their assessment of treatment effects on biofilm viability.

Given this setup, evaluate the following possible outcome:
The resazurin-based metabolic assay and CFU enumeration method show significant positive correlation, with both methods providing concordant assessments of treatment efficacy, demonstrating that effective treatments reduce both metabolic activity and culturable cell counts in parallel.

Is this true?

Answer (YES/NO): NO